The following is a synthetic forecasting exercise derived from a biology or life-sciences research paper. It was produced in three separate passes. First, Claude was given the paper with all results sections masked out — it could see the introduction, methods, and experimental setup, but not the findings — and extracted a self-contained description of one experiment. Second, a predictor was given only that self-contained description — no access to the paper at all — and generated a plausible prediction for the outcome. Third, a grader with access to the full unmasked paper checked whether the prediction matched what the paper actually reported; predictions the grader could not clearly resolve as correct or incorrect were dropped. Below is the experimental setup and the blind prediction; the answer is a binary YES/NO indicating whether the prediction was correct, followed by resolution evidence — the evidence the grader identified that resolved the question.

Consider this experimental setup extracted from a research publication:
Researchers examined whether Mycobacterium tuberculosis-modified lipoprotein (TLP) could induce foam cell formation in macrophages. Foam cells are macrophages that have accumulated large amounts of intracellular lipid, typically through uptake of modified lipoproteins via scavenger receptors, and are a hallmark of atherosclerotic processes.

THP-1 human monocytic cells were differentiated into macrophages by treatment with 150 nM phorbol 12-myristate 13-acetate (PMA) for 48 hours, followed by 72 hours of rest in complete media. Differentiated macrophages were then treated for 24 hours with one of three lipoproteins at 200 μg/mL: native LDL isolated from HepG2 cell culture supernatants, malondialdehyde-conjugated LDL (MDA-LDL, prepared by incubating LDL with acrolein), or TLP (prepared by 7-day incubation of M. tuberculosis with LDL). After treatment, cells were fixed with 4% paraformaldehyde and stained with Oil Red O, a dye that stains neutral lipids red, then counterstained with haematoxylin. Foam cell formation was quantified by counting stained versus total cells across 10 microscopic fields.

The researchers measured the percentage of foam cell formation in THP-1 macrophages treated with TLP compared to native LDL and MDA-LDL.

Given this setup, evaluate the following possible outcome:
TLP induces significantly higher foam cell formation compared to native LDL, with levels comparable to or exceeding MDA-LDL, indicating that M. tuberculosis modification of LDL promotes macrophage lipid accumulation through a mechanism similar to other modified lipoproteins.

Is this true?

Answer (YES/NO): NO